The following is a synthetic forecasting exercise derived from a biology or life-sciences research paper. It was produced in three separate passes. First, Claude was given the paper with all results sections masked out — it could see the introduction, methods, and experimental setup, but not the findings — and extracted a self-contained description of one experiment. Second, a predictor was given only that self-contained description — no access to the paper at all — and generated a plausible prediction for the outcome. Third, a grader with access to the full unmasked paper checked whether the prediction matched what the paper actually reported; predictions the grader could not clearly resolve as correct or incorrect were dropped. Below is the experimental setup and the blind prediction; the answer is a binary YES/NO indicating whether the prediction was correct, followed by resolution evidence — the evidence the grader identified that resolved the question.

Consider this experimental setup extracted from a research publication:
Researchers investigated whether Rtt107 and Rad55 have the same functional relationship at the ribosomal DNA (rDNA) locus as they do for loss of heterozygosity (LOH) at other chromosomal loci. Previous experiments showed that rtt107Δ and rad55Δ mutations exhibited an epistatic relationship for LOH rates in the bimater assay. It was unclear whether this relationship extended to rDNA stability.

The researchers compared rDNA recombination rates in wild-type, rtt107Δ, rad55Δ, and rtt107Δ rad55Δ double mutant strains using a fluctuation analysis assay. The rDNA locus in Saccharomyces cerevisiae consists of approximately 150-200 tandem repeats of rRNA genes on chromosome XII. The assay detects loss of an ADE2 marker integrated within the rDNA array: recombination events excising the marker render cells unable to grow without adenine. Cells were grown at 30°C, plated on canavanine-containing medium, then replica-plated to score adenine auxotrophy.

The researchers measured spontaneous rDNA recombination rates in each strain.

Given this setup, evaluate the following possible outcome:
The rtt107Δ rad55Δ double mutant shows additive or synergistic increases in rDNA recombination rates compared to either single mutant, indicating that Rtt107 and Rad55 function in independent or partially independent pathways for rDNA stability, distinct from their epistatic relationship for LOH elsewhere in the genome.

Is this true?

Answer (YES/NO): YES